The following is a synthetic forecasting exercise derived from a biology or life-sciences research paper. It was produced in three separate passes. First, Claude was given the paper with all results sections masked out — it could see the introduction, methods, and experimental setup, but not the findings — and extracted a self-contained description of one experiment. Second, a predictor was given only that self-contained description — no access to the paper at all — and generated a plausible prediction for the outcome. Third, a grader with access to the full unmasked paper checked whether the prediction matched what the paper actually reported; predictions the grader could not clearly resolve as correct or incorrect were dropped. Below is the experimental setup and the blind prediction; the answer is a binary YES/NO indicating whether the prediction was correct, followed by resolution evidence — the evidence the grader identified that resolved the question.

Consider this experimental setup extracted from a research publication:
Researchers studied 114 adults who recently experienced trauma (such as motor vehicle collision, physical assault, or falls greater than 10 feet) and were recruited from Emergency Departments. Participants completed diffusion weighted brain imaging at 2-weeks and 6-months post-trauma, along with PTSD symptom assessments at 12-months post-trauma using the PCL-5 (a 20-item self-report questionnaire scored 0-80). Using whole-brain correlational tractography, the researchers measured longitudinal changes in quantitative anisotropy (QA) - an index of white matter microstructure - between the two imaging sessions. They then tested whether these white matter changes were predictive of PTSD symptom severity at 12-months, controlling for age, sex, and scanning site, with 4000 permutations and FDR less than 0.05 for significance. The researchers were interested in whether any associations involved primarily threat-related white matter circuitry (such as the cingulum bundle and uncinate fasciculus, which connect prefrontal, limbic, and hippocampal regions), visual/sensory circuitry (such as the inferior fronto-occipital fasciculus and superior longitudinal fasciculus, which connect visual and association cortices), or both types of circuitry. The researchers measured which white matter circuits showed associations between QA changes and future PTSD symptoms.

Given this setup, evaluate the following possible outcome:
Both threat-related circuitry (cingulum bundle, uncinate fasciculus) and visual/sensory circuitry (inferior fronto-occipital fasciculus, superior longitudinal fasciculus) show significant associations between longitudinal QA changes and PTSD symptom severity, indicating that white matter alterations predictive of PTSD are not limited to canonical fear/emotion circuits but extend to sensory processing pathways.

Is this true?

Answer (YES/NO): NO